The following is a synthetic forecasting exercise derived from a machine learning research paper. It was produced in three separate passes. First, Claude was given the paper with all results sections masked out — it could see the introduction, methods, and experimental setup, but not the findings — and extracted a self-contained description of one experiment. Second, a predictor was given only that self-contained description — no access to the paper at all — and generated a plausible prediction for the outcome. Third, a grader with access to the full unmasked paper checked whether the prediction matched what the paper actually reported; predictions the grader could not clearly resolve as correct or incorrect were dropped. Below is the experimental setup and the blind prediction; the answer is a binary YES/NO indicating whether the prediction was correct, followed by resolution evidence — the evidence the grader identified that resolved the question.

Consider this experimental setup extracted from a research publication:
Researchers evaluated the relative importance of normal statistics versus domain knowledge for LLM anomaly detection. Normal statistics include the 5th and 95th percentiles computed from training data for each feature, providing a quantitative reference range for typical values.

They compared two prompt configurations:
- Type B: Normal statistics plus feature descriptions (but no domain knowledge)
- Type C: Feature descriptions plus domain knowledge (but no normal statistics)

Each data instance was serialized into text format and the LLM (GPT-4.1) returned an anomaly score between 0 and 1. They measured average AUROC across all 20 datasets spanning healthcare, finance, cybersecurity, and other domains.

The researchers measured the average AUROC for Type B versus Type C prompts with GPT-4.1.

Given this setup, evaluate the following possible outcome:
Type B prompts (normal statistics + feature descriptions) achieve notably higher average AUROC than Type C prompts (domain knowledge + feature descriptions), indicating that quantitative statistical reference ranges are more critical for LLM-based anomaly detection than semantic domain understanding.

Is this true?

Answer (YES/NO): YES